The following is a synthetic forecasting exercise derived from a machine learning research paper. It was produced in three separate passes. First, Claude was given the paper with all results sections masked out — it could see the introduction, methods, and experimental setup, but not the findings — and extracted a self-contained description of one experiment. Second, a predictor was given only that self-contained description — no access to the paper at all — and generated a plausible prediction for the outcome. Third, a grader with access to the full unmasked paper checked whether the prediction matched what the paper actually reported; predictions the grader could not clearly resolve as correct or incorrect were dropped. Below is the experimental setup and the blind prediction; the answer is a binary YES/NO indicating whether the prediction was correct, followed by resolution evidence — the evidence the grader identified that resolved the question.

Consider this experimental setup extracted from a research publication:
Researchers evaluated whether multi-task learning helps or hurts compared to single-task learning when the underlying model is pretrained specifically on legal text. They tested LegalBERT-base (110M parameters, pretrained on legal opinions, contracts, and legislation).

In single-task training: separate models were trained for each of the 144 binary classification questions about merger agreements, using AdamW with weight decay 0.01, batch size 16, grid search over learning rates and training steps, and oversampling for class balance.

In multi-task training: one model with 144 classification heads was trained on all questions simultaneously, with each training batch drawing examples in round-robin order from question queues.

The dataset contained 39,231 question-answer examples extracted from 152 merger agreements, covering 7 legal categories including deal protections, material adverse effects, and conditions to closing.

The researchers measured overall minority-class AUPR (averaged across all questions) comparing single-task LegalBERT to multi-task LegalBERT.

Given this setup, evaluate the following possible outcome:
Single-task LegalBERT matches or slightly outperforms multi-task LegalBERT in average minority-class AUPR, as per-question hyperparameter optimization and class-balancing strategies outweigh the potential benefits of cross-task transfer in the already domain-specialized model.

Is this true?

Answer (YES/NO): YES